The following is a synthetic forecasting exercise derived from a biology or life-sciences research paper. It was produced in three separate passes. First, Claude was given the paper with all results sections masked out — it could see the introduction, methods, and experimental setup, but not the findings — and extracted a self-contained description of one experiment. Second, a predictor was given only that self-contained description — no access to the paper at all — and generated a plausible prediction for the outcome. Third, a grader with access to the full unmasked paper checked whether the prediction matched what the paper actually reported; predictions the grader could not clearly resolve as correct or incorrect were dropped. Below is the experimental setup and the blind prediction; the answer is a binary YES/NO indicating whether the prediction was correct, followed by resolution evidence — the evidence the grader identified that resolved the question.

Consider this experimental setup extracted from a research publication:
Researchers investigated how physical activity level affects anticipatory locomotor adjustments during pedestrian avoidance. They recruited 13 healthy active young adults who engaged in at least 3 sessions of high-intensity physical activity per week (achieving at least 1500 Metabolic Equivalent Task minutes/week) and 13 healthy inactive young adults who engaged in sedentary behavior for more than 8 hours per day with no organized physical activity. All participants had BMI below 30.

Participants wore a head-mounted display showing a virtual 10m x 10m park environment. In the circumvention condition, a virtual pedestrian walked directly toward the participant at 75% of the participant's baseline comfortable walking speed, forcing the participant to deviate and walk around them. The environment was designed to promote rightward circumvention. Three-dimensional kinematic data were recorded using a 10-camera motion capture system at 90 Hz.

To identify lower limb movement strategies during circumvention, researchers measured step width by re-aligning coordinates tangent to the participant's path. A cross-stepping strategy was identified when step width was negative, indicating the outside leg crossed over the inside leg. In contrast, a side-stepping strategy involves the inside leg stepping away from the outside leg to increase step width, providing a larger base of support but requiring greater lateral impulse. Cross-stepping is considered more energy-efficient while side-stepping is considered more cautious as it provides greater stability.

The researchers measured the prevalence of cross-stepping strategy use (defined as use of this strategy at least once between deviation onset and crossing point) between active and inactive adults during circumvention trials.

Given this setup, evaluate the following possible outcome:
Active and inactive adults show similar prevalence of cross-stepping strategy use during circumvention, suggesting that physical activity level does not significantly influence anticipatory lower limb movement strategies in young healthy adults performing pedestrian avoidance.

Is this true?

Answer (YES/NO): NO